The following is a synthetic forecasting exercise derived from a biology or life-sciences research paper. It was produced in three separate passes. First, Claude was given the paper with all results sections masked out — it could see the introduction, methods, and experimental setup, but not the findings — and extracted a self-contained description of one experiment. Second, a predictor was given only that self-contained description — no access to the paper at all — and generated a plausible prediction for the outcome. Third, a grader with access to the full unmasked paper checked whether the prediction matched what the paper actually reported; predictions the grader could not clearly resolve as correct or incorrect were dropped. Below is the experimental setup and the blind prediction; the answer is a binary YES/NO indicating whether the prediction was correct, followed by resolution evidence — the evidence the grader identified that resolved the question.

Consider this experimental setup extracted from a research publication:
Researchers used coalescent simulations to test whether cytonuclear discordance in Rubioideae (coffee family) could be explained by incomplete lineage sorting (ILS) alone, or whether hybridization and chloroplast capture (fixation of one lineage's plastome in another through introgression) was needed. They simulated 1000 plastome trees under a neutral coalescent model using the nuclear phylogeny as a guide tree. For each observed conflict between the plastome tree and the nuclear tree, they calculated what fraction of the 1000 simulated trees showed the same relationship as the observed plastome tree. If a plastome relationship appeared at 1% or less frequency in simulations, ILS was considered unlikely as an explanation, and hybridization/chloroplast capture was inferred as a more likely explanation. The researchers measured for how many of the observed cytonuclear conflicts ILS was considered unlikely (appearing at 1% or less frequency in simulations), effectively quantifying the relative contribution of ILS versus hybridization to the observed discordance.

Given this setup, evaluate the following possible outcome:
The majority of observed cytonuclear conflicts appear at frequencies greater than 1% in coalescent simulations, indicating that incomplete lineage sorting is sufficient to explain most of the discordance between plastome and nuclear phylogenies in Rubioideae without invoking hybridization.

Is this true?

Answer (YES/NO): YES